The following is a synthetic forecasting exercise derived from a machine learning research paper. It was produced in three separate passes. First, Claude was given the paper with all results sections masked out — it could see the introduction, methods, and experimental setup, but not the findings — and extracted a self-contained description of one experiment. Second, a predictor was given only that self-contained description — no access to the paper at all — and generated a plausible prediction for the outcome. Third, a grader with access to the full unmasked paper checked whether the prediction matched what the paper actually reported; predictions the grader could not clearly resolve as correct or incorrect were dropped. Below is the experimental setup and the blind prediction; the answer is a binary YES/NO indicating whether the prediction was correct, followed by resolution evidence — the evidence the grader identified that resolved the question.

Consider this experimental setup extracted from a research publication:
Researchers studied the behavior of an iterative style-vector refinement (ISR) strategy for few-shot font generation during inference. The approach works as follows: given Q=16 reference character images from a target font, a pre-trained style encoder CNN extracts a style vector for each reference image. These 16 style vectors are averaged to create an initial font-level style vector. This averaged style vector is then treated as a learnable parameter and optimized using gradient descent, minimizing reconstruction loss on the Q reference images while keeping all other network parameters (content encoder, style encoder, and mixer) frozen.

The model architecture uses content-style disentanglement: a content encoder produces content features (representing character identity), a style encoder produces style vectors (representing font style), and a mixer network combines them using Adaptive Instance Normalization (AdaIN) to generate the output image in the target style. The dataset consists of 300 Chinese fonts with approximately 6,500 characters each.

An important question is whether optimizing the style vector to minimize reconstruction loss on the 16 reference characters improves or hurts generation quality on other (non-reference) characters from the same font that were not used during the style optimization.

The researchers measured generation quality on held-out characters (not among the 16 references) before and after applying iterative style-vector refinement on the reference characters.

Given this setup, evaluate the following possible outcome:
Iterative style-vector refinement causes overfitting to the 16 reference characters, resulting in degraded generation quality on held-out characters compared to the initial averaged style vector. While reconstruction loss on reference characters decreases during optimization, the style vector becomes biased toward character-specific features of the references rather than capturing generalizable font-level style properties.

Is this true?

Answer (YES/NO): NO